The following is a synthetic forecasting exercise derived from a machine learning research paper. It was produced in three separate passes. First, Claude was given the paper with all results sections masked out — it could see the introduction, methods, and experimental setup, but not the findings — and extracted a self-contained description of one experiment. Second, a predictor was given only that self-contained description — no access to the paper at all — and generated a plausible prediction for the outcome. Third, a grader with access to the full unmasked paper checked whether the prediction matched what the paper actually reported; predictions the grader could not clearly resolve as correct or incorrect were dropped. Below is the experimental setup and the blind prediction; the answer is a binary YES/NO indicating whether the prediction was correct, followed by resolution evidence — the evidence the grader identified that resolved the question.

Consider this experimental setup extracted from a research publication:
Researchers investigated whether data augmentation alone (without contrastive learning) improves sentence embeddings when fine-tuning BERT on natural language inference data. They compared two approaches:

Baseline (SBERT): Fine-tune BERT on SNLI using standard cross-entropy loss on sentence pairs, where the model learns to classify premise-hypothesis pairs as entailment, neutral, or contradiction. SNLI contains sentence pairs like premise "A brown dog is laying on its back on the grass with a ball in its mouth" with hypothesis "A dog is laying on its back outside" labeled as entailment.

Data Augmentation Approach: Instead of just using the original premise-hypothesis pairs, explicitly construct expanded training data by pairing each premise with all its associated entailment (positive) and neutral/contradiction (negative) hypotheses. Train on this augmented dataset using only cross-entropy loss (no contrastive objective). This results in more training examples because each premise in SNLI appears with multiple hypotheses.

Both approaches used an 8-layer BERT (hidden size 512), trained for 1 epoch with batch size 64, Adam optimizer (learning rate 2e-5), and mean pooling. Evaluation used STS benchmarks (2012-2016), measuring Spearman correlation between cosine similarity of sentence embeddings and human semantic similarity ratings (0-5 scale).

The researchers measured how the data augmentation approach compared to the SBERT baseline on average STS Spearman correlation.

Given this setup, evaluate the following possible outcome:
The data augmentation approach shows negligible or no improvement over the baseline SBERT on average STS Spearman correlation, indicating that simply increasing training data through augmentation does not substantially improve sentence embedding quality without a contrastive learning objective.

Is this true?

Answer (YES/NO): NO